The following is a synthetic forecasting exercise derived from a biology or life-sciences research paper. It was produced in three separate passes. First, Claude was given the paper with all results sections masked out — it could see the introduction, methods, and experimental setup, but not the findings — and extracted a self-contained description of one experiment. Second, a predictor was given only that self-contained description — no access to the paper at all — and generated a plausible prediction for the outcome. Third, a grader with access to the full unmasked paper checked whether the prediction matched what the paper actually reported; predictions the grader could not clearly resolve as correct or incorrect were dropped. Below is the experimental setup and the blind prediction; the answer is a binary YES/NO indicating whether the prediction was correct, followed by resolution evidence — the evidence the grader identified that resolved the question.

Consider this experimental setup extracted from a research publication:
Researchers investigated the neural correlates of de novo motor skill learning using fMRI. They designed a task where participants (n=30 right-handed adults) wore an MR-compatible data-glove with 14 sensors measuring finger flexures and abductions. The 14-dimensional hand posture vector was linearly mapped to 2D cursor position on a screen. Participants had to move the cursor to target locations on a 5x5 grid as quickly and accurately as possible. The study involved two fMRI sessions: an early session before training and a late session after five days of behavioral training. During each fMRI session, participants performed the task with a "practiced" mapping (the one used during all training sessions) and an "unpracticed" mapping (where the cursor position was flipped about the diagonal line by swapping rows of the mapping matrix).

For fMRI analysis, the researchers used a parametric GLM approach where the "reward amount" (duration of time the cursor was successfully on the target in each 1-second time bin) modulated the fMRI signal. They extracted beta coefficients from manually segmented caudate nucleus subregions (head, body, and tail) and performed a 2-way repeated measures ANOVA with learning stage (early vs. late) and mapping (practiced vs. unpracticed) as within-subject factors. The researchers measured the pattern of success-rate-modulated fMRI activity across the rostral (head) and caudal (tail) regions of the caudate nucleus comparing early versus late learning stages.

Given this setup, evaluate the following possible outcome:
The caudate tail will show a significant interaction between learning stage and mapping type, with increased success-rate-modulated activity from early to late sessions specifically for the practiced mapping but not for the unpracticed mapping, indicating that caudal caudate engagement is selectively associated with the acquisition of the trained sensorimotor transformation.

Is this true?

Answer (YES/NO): NO